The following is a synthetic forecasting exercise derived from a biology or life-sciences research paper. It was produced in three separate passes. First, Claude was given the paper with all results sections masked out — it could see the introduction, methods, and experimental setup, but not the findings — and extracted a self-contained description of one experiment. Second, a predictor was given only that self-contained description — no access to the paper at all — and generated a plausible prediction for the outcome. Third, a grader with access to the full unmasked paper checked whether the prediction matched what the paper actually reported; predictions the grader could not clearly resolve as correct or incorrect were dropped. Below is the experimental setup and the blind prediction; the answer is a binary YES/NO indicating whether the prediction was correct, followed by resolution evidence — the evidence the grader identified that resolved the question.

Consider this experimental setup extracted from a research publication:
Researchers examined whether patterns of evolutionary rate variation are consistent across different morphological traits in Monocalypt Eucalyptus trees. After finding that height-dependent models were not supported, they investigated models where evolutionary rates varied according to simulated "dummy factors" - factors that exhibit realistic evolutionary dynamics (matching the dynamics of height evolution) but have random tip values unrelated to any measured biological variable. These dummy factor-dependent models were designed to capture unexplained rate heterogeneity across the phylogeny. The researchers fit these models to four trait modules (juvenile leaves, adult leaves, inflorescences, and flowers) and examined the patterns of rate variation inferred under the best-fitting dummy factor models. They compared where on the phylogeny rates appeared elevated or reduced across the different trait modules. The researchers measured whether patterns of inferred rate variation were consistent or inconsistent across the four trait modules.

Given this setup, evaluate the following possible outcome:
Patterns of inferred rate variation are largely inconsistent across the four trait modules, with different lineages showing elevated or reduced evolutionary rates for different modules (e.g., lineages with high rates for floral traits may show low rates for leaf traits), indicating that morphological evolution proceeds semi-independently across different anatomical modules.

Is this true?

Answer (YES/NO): NO